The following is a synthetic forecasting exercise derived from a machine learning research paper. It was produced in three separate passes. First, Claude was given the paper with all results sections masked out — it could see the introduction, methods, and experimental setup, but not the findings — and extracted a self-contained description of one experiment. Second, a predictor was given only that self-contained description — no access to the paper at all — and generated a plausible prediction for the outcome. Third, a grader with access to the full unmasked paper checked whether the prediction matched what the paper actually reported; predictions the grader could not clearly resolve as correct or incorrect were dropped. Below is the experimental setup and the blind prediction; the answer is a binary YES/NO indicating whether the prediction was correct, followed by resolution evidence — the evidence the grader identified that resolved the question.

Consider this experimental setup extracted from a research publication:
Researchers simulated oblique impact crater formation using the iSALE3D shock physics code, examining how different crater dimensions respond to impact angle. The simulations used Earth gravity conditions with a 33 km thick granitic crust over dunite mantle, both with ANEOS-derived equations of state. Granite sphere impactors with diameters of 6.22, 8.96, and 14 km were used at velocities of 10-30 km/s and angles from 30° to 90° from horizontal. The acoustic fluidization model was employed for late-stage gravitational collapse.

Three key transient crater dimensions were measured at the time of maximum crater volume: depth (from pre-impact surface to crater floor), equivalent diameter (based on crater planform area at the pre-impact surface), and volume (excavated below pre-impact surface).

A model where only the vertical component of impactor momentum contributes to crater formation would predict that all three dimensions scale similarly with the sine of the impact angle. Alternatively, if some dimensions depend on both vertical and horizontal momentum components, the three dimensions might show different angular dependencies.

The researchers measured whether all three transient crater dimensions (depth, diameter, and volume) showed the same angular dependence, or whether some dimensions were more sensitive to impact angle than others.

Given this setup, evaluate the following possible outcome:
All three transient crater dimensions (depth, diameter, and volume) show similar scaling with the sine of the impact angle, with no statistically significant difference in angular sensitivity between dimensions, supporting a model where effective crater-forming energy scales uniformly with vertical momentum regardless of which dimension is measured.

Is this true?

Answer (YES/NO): NO